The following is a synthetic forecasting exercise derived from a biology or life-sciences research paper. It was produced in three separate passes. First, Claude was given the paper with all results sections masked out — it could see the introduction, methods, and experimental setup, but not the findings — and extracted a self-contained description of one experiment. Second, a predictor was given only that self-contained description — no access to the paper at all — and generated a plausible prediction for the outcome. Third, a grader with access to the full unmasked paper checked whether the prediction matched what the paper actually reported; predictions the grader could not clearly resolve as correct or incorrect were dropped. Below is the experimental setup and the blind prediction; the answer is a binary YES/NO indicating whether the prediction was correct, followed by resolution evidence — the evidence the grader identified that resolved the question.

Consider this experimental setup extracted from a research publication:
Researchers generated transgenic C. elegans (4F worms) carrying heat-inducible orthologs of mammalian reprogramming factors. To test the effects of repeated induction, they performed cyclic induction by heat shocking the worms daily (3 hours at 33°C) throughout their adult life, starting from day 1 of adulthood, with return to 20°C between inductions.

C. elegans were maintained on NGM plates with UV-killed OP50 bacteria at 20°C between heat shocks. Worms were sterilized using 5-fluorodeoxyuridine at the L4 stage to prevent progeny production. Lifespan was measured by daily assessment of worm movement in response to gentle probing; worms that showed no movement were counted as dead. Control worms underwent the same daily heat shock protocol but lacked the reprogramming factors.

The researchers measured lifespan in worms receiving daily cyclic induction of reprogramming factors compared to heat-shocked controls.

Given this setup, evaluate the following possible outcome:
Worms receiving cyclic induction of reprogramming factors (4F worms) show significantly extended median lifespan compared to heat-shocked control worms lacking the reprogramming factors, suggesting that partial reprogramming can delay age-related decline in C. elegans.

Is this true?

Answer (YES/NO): NO